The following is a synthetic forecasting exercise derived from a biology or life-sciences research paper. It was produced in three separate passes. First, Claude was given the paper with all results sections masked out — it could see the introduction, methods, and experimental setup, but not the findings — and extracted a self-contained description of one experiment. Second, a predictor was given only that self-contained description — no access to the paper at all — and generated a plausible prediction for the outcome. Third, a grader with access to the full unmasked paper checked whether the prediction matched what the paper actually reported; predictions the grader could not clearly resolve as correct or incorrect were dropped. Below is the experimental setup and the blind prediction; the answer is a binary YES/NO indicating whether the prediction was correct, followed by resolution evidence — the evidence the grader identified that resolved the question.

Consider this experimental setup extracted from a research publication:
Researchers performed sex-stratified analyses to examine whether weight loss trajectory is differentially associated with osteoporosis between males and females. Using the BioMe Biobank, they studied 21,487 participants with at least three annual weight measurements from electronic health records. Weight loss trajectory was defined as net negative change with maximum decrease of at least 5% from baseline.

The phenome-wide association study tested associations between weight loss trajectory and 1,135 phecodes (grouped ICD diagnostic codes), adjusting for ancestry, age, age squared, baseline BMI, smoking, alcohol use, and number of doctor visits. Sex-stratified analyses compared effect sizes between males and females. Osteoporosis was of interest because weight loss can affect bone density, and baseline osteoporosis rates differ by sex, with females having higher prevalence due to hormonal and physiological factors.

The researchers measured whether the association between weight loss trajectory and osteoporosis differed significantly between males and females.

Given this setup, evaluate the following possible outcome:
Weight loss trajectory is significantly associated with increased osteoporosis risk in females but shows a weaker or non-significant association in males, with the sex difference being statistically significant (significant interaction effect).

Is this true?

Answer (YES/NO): YES